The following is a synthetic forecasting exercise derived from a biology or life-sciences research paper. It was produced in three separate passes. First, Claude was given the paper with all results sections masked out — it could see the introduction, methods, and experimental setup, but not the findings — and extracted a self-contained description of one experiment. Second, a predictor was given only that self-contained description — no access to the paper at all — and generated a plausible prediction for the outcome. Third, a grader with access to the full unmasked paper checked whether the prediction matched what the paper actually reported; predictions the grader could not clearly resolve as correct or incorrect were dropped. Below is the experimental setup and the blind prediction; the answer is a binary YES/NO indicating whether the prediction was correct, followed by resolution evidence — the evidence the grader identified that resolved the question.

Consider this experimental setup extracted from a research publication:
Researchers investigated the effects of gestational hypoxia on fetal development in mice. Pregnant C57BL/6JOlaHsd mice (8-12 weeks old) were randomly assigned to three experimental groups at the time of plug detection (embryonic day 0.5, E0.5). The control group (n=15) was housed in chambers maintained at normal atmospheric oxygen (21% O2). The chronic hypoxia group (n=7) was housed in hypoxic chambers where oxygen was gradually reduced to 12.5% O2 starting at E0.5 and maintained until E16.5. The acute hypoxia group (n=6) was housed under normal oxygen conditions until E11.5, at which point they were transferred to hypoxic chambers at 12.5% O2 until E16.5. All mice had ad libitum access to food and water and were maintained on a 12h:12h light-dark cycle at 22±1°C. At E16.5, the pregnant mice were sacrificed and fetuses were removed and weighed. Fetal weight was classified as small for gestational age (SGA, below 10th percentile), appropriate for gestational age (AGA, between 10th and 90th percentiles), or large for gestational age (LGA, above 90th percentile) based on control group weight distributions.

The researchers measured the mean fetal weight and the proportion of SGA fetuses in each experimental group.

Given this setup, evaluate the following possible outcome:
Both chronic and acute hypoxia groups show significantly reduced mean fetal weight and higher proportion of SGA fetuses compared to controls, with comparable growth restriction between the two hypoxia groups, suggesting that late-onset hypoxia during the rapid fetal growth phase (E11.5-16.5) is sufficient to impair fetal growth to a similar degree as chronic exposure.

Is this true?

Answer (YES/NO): NO